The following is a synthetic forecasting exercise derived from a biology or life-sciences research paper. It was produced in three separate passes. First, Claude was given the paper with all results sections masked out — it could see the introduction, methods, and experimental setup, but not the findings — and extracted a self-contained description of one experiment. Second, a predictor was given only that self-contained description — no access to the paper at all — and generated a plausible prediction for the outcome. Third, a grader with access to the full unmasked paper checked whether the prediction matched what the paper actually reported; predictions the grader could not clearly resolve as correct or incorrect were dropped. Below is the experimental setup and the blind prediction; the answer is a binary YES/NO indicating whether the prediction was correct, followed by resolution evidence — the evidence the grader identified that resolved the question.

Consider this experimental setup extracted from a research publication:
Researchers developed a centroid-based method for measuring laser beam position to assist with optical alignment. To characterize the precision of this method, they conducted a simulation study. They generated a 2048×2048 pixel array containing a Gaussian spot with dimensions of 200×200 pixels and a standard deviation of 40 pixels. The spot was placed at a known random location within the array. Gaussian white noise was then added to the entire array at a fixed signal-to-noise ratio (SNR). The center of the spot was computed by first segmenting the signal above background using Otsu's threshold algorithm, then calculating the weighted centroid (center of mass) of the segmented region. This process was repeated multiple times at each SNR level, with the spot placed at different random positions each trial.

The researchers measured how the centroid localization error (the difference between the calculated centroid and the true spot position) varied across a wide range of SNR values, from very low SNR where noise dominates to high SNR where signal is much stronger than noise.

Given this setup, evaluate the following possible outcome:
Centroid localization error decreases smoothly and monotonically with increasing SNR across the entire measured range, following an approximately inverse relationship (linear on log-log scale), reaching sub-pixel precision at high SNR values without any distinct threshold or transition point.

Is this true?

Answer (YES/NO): NO